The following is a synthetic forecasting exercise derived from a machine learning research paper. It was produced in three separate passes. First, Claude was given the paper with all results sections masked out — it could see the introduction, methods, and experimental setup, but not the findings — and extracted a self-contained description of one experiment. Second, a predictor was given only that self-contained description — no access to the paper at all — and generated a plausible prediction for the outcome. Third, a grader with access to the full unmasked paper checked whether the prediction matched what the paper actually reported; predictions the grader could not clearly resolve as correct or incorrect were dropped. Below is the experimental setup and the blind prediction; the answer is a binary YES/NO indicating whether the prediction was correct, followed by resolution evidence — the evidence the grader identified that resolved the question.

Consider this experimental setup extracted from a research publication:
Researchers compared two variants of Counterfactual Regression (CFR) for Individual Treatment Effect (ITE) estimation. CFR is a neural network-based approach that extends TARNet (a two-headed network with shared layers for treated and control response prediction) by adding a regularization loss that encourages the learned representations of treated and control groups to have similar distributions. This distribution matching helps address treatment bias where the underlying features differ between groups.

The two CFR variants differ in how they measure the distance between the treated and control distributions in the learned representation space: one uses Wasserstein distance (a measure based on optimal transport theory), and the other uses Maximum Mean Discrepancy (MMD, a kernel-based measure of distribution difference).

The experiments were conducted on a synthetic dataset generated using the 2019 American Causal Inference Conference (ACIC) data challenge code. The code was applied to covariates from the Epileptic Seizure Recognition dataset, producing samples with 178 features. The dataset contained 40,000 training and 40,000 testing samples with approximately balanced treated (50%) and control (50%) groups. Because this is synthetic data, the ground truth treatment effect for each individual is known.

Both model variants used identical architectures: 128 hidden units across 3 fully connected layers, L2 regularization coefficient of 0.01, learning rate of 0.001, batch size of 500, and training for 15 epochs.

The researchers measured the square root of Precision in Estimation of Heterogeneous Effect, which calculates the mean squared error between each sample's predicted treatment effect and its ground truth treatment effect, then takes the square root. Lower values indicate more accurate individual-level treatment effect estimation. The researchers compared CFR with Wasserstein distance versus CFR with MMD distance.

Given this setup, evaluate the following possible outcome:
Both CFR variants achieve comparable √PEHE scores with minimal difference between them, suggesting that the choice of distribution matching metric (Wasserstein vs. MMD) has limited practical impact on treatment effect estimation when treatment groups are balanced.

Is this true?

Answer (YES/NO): YES